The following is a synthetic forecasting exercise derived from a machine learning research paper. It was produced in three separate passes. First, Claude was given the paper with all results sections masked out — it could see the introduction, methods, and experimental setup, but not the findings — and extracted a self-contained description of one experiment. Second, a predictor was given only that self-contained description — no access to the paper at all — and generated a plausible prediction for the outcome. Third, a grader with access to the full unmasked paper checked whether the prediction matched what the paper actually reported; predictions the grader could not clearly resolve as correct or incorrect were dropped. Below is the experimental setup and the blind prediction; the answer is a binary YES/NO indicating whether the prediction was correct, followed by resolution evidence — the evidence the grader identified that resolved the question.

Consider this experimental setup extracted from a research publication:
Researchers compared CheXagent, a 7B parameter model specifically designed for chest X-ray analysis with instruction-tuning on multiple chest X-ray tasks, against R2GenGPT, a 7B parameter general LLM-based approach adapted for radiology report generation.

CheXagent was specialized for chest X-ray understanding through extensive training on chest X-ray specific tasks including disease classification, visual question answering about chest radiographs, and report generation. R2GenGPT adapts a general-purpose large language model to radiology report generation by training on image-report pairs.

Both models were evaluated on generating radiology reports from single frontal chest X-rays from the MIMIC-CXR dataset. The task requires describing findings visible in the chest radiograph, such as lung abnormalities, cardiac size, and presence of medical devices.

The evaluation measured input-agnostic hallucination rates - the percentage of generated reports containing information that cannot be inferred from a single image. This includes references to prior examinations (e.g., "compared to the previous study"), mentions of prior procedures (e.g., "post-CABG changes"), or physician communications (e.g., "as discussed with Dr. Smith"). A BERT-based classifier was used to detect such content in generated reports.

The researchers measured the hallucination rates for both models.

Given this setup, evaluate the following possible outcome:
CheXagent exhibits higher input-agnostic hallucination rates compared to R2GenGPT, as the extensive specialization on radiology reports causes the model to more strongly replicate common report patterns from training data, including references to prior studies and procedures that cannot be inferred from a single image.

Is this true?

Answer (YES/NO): NO